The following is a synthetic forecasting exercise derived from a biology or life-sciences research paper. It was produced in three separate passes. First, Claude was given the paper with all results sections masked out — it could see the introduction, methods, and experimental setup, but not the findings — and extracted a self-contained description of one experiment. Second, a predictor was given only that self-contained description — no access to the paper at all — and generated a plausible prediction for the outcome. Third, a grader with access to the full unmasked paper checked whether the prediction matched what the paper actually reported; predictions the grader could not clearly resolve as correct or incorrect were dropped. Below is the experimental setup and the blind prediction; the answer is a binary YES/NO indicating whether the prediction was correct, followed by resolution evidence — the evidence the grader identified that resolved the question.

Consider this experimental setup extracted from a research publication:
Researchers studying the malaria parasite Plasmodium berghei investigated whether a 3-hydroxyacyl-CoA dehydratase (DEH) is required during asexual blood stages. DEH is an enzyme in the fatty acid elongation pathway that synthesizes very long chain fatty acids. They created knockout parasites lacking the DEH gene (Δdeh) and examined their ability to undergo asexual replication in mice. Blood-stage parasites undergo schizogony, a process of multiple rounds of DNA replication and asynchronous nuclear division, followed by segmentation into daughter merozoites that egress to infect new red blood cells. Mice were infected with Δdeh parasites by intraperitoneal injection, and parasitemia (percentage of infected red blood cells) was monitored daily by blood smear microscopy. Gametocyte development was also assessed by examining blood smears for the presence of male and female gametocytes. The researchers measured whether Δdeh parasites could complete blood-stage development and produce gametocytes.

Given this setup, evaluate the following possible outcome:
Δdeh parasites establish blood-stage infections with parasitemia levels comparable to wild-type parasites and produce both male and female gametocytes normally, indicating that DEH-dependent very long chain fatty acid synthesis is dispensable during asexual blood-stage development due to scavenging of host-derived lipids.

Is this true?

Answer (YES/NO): YES